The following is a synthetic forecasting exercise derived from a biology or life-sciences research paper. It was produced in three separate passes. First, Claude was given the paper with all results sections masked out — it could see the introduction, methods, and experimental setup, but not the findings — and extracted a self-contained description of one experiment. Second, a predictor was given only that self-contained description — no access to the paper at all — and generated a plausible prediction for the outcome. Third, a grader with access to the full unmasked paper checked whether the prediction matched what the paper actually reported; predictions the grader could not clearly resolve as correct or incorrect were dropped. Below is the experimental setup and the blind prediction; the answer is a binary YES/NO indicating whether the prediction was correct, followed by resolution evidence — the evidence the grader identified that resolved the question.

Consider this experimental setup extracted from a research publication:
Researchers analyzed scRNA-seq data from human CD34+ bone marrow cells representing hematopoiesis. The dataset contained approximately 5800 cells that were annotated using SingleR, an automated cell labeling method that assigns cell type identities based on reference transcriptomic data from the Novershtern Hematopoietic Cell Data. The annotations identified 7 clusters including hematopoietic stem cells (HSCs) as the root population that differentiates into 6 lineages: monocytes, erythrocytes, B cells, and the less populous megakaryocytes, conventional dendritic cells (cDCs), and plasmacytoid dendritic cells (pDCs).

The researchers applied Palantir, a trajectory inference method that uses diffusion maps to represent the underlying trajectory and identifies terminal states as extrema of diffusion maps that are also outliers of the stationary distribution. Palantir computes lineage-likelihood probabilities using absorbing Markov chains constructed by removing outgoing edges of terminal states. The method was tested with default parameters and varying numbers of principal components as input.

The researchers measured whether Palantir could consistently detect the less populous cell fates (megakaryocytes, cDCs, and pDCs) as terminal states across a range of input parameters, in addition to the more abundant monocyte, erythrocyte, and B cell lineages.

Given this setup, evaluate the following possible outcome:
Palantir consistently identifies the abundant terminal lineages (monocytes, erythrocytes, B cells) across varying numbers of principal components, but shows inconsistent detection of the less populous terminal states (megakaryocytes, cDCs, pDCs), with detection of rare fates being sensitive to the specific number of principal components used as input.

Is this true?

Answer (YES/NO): YES